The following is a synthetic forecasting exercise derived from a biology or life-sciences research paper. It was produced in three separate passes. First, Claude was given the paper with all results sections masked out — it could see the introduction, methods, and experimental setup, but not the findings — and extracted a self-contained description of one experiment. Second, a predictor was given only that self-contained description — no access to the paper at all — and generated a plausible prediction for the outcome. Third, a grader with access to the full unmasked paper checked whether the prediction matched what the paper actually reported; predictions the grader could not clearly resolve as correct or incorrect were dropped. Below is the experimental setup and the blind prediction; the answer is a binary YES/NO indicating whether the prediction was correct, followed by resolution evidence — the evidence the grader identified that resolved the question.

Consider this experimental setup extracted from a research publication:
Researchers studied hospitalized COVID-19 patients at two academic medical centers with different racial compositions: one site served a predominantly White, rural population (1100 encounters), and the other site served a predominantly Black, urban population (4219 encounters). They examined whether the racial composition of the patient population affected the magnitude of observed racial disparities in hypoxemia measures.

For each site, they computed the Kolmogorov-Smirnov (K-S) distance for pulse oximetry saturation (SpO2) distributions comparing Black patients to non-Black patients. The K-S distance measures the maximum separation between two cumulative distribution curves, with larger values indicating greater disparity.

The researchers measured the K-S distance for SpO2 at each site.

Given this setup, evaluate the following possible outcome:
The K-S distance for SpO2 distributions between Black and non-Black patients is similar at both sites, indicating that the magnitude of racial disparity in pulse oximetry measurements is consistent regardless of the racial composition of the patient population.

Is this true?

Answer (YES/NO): NO